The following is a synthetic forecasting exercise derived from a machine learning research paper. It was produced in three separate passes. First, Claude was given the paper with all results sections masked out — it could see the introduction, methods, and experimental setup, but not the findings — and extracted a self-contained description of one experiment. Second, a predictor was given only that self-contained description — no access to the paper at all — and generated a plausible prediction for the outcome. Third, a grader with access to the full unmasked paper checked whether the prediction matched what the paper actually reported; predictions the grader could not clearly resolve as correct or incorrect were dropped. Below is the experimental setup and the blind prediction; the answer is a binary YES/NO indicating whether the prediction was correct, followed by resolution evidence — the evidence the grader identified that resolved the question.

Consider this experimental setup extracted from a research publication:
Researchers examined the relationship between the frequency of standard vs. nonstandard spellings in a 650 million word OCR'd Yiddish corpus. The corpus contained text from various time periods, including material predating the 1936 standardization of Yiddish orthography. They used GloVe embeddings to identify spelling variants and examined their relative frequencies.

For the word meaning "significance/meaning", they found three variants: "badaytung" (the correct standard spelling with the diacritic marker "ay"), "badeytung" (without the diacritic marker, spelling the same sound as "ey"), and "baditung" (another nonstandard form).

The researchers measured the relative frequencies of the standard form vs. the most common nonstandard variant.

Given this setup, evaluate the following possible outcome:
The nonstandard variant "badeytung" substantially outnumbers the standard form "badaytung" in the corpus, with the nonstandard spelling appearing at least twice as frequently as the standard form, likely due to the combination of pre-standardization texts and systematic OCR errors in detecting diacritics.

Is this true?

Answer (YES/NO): YES